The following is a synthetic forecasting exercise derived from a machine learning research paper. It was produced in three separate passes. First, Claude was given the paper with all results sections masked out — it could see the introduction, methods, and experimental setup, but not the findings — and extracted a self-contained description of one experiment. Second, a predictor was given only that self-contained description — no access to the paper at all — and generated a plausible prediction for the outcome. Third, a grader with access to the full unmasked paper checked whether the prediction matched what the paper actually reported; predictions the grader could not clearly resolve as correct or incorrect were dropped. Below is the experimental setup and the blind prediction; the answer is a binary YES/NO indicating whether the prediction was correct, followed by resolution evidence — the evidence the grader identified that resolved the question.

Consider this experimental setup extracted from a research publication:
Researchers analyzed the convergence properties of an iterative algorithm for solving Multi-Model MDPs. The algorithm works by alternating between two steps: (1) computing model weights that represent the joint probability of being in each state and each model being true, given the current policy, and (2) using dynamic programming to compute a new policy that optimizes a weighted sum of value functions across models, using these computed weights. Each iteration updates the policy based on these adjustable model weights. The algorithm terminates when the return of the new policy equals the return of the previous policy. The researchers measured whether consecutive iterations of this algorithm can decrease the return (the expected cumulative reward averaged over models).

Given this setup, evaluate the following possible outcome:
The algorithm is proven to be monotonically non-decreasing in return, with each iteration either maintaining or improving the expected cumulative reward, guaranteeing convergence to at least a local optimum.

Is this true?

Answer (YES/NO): YES